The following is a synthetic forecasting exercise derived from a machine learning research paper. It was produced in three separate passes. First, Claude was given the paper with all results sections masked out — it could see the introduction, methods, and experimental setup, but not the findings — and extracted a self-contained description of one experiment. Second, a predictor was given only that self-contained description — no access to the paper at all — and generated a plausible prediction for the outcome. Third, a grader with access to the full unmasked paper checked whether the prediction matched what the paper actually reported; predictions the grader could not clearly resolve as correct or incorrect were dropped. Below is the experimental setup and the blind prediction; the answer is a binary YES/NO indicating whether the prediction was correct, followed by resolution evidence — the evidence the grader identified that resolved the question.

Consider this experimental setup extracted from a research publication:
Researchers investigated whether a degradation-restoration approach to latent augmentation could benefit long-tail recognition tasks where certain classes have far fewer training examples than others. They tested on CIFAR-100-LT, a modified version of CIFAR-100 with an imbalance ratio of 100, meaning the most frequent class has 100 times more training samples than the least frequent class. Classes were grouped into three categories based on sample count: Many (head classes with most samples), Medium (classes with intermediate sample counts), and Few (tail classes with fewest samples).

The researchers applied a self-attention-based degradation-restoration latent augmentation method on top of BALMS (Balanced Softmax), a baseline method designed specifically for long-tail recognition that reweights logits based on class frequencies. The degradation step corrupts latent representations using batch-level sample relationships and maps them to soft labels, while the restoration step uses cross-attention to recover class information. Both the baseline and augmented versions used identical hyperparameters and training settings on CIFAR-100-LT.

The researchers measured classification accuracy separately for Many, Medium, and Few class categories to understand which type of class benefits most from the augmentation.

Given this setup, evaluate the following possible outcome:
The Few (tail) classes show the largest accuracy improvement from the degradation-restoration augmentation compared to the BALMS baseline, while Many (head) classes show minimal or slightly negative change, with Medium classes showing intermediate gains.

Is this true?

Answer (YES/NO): NO